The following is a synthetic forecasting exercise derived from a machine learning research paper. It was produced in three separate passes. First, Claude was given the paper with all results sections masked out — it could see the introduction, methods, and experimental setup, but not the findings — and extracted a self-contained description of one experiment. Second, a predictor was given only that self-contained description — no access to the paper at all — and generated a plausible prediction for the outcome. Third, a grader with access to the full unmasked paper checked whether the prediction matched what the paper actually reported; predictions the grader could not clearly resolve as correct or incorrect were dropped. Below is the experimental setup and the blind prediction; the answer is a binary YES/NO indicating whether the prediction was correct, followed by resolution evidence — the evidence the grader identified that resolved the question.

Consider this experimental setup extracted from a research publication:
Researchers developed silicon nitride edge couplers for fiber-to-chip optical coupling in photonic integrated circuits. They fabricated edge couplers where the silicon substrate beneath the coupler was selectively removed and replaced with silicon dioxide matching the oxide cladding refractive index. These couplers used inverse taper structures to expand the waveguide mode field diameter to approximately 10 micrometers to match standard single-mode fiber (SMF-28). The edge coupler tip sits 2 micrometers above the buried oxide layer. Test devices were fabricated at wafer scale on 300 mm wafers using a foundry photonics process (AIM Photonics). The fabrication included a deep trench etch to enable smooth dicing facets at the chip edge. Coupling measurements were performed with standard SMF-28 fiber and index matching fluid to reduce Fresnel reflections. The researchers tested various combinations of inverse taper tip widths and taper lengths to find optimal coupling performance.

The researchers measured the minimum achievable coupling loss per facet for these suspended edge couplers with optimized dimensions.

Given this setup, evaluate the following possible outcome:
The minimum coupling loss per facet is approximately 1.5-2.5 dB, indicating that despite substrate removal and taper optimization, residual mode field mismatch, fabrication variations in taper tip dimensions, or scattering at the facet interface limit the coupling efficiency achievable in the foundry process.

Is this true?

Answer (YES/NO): NO